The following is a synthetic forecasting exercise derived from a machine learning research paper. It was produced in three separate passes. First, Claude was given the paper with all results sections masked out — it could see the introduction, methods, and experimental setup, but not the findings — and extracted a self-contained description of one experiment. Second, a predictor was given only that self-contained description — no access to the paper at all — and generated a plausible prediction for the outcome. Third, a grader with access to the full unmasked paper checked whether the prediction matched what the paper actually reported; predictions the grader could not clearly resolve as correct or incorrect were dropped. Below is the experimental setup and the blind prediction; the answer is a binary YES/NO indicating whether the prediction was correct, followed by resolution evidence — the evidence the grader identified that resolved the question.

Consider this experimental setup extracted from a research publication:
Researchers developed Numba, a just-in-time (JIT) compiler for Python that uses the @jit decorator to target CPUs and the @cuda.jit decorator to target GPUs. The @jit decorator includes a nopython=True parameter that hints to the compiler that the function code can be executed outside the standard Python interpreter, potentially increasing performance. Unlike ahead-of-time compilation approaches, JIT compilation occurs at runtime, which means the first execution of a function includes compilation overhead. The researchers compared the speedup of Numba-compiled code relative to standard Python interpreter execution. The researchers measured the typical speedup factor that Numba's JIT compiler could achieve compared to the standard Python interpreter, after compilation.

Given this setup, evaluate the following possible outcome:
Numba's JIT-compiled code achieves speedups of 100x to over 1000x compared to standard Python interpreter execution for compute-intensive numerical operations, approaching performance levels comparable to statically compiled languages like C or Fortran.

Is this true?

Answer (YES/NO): NO